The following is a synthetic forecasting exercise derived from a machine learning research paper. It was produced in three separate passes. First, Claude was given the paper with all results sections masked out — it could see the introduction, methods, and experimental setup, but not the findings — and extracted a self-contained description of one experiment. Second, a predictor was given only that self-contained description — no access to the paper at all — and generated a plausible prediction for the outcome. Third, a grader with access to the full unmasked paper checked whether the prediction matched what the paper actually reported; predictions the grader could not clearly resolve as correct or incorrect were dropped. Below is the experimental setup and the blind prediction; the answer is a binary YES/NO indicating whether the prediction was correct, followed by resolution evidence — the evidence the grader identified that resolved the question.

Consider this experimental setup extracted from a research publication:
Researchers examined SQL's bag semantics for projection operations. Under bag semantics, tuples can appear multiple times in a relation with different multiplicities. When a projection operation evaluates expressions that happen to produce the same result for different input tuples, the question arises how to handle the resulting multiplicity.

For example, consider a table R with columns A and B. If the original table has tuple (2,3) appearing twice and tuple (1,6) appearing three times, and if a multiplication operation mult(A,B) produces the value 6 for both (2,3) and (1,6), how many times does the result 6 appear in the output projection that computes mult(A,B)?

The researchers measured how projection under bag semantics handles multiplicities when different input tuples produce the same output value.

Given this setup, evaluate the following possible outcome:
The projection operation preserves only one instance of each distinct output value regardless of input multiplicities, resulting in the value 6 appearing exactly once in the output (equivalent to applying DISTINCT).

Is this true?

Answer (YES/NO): NO